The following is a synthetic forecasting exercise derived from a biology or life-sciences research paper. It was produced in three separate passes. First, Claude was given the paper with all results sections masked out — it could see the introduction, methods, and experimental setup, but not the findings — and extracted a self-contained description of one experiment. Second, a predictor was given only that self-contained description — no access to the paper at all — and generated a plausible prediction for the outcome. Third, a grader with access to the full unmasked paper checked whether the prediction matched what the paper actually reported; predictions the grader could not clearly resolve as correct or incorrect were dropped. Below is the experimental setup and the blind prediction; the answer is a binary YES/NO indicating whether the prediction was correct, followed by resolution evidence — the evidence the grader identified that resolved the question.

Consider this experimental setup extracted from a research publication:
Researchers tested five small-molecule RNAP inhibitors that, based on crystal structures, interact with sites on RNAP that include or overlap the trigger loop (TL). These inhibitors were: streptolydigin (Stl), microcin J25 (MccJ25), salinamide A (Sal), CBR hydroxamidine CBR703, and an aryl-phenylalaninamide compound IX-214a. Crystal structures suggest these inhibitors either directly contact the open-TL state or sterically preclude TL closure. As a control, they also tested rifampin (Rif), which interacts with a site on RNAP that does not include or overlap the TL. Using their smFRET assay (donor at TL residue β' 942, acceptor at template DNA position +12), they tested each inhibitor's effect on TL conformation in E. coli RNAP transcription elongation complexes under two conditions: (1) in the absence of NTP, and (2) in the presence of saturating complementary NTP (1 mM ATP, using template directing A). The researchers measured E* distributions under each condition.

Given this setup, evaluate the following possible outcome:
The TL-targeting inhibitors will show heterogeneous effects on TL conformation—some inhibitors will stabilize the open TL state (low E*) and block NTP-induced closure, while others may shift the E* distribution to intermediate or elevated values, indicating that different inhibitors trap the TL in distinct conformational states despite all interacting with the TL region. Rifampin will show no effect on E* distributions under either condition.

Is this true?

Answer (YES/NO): NO